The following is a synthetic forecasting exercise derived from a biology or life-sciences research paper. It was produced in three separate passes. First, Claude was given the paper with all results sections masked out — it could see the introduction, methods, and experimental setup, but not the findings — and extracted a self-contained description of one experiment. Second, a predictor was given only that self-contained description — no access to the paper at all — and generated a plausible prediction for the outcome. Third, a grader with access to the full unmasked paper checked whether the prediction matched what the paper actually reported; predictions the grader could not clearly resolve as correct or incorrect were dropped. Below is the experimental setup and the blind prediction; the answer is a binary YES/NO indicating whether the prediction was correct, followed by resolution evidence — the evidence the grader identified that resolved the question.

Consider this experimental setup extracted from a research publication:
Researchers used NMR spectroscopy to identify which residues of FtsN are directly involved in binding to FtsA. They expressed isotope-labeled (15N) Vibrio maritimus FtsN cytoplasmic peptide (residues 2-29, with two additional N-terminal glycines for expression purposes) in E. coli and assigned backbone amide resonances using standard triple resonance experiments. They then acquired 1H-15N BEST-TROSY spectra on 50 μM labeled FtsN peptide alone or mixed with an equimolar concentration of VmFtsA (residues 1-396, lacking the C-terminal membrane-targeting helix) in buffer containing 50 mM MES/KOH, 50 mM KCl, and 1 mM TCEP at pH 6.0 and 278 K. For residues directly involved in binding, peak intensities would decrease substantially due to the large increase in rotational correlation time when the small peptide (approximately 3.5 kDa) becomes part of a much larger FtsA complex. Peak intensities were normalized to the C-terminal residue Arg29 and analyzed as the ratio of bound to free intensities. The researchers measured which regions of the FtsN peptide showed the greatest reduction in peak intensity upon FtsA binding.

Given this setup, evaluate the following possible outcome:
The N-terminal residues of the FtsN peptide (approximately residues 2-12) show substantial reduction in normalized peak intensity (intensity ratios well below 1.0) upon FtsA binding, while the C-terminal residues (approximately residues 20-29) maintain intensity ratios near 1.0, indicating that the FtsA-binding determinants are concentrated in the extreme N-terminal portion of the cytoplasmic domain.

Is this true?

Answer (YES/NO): YES